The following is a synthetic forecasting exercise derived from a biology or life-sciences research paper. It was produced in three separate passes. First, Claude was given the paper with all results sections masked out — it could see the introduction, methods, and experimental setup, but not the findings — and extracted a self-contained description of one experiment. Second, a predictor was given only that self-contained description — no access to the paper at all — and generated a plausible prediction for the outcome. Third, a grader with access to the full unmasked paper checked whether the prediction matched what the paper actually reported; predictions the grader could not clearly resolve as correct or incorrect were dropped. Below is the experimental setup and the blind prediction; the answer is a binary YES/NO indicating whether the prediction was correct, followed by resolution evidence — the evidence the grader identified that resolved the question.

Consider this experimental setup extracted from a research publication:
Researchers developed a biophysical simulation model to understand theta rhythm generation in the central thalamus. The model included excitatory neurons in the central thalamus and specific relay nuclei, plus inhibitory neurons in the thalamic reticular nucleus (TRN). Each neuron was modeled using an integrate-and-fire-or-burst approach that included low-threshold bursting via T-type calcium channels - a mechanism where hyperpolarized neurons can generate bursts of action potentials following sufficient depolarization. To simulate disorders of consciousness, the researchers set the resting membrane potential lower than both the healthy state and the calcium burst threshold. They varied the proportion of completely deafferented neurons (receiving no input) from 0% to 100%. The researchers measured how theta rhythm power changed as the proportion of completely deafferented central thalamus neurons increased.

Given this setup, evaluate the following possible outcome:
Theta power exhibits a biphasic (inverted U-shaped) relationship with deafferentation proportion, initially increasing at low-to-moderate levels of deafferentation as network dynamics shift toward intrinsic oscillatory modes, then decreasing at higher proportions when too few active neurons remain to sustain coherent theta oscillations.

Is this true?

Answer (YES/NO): NO